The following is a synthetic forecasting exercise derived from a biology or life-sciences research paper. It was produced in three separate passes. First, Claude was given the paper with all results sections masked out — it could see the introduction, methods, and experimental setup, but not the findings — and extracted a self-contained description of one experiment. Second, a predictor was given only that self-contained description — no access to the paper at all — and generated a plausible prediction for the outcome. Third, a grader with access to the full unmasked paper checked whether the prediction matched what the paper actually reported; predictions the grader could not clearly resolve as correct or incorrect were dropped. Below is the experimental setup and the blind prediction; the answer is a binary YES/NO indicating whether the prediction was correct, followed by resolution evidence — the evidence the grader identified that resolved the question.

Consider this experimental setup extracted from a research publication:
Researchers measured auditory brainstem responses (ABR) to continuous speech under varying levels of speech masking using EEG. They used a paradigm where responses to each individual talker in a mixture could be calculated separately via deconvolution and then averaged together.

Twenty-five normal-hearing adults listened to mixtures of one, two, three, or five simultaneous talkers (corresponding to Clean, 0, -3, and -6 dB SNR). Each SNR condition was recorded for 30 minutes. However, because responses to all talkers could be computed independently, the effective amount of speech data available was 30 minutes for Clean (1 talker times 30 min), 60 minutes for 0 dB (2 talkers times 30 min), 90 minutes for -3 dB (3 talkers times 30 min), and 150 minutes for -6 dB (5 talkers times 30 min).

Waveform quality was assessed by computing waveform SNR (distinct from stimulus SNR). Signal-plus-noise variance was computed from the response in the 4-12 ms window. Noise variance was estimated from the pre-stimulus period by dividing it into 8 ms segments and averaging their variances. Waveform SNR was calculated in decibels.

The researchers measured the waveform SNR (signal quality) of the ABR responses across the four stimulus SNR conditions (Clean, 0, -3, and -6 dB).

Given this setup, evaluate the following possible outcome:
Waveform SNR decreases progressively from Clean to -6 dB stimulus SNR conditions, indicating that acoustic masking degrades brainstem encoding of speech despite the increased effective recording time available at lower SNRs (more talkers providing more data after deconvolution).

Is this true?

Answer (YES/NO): YES